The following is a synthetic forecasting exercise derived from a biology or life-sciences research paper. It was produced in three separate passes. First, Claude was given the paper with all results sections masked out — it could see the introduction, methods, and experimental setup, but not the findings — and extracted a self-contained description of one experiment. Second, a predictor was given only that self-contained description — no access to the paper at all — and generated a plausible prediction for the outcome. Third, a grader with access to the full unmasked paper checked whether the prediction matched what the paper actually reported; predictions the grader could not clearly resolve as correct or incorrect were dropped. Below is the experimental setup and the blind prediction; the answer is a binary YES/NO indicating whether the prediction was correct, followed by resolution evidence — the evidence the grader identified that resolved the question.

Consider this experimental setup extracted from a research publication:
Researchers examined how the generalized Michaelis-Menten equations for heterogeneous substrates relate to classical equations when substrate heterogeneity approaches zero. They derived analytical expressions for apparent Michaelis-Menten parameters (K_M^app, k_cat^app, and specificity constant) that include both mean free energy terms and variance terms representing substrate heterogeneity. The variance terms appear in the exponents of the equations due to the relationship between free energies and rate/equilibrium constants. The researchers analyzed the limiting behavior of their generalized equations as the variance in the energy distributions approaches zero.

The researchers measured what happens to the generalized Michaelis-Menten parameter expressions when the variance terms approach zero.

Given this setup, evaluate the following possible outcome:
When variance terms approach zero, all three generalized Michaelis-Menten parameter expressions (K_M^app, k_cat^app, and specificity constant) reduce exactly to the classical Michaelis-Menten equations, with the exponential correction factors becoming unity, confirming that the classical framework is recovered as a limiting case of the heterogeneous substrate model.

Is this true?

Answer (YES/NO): YES